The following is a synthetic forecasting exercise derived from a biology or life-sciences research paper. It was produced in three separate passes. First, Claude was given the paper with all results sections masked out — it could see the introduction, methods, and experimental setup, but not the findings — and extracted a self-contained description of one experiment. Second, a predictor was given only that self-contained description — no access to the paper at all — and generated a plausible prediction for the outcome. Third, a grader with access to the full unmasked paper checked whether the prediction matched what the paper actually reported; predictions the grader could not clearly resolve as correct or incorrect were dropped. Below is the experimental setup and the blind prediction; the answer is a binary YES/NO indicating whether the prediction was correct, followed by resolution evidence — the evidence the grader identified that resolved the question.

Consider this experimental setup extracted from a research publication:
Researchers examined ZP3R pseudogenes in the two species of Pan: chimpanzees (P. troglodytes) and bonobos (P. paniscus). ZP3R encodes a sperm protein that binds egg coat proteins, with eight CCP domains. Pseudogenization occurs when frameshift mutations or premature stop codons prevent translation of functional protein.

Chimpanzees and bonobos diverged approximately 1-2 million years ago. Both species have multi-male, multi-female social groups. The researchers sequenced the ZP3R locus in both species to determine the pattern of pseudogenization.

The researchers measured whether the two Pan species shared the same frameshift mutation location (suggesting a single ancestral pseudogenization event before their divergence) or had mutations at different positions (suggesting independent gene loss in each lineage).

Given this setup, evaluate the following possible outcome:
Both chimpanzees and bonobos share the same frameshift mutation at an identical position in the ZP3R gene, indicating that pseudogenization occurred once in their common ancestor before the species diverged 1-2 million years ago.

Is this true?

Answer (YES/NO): YES